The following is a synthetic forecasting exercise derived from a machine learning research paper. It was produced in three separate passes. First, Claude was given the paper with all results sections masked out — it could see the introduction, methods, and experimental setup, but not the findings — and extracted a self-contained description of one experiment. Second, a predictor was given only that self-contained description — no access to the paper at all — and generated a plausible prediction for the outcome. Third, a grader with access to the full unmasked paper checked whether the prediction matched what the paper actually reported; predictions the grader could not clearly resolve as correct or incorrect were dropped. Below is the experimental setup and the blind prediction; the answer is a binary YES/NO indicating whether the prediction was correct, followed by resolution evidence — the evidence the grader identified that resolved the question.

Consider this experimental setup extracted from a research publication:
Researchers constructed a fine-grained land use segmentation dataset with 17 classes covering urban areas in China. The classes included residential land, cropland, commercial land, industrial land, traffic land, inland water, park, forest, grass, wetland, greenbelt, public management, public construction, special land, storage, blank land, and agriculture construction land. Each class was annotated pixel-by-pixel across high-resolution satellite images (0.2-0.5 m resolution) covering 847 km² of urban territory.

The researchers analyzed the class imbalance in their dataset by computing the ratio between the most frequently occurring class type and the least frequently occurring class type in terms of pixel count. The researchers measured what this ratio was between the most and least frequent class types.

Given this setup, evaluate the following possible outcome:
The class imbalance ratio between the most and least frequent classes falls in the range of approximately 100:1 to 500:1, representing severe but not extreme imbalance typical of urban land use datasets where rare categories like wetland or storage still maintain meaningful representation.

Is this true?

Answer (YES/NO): NO